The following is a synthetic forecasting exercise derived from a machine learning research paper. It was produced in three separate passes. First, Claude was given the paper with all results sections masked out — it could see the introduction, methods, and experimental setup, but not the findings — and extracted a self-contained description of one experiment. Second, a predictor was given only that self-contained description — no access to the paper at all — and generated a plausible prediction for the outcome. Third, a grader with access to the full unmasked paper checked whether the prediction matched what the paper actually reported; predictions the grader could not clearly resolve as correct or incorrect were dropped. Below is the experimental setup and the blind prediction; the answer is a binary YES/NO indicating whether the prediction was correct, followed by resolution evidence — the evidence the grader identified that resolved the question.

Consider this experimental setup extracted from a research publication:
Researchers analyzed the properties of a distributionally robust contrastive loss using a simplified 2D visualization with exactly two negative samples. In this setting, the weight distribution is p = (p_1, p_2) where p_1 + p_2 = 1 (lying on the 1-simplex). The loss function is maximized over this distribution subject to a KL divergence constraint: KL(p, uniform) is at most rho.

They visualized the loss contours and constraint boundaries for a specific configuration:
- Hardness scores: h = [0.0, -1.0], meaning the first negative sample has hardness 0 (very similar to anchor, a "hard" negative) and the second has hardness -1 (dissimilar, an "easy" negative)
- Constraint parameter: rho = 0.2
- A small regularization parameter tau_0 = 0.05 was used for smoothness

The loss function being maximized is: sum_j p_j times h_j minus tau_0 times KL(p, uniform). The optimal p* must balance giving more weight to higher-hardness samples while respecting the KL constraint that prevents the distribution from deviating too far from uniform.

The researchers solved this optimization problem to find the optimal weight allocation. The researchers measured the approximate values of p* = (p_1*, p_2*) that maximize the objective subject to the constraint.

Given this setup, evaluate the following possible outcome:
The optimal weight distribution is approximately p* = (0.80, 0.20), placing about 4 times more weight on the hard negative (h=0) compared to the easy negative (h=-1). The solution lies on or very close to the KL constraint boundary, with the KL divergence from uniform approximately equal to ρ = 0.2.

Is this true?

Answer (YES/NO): YES